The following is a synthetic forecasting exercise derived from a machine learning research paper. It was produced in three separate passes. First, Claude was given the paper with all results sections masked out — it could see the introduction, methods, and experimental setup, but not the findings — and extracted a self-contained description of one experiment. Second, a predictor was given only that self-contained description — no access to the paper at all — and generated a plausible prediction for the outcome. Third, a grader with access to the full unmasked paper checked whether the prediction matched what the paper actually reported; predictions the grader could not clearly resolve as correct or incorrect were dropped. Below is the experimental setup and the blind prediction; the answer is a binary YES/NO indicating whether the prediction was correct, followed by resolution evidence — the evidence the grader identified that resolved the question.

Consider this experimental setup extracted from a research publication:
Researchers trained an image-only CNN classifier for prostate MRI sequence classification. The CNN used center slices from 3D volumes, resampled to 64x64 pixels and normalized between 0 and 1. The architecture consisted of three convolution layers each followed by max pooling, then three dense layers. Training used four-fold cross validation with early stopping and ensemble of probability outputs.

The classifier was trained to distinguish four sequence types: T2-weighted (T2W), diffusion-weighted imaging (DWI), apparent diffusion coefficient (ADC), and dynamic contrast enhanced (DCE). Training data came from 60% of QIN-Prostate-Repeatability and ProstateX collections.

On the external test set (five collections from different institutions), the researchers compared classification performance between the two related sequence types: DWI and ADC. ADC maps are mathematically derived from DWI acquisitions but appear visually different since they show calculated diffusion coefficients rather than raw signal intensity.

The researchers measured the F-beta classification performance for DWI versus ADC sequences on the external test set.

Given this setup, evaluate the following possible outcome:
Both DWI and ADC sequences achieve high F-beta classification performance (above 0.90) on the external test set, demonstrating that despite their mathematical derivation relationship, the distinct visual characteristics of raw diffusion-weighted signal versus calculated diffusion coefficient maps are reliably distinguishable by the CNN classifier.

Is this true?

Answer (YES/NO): NO